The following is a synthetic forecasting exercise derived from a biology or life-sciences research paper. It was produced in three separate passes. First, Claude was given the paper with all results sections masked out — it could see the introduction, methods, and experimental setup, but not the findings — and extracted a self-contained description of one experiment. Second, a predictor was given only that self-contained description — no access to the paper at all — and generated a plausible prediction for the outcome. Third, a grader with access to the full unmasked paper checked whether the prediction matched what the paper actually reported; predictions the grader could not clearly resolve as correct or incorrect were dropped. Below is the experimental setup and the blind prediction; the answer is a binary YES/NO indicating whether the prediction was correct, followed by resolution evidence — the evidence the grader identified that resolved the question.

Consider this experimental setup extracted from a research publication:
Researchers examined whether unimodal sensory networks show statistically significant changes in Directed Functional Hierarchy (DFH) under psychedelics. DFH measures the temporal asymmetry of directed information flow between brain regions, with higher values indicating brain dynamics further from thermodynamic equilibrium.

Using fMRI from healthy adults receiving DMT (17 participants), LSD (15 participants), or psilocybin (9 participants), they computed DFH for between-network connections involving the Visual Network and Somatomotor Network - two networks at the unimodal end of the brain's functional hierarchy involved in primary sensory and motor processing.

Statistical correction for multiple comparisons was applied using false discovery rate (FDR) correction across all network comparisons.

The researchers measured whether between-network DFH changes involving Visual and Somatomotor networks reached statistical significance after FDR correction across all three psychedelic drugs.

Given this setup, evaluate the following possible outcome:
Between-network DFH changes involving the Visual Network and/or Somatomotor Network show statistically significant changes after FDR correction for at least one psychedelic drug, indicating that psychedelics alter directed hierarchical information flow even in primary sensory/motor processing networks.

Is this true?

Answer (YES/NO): NO